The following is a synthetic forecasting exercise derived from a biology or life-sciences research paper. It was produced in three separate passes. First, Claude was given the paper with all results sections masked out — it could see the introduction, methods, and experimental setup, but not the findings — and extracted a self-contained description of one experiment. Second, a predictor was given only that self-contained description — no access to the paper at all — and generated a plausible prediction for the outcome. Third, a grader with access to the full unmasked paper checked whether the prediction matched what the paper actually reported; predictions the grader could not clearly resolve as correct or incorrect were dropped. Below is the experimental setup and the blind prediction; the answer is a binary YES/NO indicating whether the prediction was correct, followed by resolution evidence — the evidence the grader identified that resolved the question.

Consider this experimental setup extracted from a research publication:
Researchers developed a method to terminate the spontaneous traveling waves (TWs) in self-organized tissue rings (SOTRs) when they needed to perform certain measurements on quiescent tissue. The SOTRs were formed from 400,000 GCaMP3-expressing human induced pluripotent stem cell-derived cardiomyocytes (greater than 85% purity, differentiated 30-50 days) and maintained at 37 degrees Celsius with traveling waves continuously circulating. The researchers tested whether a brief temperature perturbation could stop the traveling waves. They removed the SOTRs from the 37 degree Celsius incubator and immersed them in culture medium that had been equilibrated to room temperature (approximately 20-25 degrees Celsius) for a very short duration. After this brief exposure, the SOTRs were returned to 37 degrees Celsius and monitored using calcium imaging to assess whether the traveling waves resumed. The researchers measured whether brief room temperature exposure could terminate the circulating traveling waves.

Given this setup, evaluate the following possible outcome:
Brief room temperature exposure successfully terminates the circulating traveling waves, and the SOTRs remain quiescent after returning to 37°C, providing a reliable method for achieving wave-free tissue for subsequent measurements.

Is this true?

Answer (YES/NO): NO